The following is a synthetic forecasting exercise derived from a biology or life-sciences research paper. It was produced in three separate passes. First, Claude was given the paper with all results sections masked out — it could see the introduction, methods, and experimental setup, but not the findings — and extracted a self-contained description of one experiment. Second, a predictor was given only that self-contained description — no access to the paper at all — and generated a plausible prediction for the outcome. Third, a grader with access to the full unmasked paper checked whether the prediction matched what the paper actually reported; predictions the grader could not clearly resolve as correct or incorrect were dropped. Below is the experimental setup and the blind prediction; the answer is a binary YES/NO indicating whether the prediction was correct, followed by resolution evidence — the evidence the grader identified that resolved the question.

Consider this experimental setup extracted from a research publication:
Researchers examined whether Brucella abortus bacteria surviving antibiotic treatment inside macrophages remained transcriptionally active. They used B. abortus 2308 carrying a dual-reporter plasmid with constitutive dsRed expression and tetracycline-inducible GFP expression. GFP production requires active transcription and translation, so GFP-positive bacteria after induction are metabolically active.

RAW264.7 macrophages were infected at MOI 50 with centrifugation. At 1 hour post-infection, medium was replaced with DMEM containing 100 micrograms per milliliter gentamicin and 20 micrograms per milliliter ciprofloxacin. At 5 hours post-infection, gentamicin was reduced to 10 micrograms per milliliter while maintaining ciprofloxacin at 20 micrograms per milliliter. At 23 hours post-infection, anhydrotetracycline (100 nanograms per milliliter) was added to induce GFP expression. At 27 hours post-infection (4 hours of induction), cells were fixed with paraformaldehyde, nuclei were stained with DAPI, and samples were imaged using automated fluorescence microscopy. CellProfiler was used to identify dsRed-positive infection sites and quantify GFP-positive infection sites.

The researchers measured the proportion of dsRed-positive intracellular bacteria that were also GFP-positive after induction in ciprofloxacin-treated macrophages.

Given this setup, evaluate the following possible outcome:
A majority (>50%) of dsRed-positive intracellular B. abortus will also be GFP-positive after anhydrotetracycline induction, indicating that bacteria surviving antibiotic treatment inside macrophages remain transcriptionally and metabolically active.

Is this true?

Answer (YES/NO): NO